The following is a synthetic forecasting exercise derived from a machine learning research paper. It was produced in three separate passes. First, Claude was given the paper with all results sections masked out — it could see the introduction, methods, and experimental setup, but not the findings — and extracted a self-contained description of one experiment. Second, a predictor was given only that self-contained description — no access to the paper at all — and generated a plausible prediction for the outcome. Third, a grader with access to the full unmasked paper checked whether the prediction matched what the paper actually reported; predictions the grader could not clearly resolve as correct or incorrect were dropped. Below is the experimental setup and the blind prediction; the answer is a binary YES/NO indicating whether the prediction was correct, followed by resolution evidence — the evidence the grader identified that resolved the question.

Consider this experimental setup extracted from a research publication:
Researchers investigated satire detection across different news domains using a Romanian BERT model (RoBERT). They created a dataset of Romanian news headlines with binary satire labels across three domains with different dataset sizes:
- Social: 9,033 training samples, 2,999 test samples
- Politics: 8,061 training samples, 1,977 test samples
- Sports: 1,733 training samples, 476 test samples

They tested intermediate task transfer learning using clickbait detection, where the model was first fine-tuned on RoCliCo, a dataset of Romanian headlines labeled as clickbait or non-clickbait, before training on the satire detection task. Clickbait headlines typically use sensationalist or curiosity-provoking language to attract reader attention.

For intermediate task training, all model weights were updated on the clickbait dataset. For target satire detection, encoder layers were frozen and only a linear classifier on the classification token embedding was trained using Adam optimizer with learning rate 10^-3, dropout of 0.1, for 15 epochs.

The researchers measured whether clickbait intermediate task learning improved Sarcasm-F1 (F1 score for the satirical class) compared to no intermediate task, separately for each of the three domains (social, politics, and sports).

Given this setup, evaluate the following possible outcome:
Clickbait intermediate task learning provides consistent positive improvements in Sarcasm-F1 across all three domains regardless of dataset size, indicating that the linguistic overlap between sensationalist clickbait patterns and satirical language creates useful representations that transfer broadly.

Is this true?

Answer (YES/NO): NO